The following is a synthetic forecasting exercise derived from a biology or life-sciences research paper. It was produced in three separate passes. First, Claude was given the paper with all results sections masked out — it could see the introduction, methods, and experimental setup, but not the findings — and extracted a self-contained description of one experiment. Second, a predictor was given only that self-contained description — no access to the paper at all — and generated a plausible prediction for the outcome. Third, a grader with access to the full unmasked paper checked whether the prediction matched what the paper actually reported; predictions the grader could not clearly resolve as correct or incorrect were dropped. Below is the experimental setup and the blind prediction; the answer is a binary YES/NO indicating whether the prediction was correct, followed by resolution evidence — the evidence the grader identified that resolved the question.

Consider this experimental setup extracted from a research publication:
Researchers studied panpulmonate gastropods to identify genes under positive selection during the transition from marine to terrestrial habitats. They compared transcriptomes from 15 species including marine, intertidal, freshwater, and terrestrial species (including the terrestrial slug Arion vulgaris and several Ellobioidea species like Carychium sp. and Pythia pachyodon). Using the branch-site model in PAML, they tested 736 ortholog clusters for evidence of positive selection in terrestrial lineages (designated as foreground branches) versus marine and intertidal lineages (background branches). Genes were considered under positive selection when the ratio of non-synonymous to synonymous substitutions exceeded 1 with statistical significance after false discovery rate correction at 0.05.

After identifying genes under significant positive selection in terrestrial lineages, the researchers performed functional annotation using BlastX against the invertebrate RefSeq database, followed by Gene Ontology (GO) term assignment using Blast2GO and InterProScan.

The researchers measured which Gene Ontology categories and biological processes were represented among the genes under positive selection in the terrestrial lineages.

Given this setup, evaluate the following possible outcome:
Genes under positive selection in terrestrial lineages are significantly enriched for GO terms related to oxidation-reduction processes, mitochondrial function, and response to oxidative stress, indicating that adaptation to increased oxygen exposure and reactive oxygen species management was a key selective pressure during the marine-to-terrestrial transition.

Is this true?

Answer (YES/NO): NO